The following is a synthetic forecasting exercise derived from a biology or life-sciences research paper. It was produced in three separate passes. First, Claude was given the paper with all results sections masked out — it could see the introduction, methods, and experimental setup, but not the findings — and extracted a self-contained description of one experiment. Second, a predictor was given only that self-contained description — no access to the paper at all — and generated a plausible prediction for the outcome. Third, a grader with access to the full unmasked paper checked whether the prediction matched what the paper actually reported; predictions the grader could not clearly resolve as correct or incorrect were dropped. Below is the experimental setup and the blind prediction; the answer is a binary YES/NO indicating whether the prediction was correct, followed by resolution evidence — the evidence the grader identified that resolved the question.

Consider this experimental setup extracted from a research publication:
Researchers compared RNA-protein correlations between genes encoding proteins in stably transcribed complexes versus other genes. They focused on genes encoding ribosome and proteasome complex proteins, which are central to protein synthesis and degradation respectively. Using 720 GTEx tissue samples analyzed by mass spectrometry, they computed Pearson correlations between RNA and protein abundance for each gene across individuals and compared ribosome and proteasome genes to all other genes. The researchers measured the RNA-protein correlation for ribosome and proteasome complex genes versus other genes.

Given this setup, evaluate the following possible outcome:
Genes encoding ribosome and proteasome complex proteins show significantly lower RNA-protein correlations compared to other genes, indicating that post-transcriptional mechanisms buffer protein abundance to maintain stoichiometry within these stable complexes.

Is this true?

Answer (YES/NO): YES